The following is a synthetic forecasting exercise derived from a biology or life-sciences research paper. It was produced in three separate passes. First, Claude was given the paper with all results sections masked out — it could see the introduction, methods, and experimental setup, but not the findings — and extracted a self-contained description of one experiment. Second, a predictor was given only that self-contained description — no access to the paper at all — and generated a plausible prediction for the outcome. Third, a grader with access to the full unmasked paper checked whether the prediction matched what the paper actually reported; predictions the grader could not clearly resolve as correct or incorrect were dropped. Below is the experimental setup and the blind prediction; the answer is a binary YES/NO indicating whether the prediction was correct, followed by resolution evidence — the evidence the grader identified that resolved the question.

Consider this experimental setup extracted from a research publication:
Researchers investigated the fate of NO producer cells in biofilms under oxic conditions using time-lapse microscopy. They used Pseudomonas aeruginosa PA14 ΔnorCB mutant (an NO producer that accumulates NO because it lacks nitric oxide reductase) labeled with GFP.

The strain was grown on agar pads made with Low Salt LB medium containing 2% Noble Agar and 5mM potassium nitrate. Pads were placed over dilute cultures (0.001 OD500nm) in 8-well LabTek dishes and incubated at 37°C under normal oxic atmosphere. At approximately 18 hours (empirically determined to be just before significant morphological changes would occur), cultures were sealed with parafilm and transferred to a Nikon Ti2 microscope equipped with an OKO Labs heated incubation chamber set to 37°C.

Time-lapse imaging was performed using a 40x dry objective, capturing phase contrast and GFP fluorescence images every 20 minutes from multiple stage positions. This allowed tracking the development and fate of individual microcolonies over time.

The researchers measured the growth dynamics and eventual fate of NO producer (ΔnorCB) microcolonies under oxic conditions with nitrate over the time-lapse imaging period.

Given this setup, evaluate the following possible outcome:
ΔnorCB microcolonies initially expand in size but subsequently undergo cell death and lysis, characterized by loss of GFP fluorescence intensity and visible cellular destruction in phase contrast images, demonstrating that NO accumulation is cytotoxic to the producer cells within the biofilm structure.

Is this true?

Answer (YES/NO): YES